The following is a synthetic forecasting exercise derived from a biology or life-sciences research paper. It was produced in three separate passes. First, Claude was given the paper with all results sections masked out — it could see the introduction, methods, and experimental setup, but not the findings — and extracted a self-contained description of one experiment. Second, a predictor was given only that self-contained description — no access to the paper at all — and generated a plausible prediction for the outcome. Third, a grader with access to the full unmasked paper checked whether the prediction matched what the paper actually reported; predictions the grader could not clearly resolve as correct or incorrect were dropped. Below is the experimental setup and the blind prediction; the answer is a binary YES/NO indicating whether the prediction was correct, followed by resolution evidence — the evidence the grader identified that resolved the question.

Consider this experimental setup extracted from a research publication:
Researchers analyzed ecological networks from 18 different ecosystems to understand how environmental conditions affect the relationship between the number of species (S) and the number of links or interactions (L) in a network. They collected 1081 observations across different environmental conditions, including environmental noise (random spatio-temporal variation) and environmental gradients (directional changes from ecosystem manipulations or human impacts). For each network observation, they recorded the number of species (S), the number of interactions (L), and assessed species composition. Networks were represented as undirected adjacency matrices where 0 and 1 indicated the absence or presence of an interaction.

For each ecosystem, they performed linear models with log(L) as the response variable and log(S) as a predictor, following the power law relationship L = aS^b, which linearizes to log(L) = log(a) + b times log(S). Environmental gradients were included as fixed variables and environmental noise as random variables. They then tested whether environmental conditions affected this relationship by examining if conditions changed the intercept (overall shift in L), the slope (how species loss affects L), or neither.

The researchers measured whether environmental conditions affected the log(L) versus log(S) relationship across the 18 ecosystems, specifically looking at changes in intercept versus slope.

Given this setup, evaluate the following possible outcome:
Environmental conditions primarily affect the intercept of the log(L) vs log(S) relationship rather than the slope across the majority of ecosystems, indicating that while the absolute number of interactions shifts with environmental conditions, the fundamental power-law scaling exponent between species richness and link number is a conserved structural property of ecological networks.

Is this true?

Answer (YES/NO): YES